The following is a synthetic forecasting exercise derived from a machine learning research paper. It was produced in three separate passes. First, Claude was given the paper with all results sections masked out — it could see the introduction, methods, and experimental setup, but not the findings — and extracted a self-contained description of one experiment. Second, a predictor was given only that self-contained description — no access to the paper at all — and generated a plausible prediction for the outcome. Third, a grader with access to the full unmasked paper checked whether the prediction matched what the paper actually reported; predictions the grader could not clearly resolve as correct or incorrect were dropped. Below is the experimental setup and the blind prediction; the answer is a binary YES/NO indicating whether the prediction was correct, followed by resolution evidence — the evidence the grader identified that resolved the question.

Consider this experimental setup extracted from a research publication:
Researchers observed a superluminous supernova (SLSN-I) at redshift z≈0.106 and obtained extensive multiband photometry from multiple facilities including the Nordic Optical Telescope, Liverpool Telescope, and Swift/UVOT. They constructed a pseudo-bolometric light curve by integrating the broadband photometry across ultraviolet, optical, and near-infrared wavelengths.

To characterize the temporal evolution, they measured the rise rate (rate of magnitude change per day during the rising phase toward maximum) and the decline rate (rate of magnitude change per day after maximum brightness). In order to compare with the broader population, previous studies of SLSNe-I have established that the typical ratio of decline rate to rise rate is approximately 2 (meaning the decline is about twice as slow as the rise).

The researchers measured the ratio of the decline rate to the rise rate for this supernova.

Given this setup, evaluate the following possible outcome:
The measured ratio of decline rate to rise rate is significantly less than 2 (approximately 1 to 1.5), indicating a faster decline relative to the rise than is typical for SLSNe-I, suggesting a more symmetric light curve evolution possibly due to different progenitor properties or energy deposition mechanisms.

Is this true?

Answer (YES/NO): NO